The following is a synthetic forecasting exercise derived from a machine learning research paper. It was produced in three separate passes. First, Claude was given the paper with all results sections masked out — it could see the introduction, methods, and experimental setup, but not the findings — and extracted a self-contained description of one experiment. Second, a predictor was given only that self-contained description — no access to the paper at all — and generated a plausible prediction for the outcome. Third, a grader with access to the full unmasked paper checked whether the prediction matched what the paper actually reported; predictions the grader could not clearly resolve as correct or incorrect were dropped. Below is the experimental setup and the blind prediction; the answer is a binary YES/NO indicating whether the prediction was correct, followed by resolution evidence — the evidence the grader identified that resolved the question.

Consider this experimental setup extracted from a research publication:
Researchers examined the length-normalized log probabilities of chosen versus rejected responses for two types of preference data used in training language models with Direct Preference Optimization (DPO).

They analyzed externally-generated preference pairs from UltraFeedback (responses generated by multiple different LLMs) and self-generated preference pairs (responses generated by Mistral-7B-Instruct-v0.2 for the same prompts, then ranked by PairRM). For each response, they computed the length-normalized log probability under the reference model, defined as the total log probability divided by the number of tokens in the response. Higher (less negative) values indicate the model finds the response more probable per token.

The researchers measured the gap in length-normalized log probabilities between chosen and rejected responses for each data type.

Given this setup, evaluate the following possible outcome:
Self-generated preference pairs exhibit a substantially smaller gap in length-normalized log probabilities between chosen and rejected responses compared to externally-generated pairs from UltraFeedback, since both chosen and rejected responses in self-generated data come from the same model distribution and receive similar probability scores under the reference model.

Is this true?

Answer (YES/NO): YES